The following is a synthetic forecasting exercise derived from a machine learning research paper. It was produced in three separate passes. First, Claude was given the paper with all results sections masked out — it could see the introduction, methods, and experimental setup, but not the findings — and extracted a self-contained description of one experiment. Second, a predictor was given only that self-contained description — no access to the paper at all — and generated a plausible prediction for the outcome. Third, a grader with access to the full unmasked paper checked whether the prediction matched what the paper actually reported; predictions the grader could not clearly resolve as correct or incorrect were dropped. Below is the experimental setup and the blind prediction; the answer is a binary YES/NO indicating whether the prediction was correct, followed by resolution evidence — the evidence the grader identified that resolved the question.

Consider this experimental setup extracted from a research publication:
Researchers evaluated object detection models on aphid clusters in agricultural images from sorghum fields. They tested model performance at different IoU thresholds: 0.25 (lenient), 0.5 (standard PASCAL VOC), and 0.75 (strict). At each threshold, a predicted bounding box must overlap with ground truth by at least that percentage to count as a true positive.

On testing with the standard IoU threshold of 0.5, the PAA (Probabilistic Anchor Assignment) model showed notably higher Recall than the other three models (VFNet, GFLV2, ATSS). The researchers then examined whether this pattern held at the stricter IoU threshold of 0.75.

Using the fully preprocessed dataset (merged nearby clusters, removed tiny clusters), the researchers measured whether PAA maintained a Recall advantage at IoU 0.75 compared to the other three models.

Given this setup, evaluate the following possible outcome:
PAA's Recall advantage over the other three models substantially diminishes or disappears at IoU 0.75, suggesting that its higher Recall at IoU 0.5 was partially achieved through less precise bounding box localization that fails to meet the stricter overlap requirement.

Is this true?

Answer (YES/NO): NO